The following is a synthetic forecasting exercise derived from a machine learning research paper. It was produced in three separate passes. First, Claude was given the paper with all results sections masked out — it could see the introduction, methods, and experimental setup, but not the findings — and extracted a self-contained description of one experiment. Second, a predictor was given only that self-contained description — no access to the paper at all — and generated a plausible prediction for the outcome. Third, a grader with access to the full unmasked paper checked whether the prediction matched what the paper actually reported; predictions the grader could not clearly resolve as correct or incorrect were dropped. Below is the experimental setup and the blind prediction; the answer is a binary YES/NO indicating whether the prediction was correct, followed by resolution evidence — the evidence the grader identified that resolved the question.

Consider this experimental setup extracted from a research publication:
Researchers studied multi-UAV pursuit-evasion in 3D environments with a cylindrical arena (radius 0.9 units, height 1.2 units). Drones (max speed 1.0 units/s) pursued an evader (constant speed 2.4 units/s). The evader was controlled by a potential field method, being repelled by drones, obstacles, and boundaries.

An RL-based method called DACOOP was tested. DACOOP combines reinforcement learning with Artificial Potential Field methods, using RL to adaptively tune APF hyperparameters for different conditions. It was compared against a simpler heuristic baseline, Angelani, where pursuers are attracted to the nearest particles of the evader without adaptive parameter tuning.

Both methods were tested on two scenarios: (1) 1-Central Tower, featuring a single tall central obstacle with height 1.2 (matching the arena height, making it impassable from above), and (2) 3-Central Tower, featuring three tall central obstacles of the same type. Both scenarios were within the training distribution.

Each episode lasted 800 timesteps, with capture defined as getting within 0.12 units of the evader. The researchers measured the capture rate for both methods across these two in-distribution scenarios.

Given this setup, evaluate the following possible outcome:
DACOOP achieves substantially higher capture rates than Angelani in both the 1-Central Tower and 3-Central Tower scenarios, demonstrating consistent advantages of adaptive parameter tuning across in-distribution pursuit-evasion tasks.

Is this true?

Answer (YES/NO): NO